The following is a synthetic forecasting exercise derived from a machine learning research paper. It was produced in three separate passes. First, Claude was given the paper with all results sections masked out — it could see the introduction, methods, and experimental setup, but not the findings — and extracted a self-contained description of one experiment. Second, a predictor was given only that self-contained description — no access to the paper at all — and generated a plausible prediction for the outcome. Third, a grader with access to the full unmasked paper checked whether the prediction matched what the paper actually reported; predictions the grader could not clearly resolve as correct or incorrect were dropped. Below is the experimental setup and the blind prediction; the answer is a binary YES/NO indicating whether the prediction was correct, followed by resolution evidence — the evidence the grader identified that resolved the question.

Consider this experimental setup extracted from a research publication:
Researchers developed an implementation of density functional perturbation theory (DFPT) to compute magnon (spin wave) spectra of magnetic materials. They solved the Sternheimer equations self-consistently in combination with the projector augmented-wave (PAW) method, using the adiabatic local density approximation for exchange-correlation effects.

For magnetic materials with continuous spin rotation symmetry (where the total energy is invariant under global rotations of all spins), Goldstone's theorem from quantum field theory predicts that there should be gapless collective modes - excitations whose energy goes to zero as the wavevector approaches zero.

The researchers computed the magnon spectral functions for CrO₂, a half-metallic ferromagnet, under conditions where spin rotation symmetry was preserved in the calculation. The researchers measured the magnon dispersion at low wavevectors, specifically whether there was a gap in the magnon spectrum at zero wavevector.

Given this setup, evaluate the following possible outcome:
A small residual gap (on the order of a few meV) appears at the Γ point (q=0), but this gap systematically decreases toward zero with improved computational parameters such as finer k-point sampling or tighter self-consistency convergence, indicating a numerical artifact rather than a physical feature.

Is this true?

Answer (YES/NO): NO